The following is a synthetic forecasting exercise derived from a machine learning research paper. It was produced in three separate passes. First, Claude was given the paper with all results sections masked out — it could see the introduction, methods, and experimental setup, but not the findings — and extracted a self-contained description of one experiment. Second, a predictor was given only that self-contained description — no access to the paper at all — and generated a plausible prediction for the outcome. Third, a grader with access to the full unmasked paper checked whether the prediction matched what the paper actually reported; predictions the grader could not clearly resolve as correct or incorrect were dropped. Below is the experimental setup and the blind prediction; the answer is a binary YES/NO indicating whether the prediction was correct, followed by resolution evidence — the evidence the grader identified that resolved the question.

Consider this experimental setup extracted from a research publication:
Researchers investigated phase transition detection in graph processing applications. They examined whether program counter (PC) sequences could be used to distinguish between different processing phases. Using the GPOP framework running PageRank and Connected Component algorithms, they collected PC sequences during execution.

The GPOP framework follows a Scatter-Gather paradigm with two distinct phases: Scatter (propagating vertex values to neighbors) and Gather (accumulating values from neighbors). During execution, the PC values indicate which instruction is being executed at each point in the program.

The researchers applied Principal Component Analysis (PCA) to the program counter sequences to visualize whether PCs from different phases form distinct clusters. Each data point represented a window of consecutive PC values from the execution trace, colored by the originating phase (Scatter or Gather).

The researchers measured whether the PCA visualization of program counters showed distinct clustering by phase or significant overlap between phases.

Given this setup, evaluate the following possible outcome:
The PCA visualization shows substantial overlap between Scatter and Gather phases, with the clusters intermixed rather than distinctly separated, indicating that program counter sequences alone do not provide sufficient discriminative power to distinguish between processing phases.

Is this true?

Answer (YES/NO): NO